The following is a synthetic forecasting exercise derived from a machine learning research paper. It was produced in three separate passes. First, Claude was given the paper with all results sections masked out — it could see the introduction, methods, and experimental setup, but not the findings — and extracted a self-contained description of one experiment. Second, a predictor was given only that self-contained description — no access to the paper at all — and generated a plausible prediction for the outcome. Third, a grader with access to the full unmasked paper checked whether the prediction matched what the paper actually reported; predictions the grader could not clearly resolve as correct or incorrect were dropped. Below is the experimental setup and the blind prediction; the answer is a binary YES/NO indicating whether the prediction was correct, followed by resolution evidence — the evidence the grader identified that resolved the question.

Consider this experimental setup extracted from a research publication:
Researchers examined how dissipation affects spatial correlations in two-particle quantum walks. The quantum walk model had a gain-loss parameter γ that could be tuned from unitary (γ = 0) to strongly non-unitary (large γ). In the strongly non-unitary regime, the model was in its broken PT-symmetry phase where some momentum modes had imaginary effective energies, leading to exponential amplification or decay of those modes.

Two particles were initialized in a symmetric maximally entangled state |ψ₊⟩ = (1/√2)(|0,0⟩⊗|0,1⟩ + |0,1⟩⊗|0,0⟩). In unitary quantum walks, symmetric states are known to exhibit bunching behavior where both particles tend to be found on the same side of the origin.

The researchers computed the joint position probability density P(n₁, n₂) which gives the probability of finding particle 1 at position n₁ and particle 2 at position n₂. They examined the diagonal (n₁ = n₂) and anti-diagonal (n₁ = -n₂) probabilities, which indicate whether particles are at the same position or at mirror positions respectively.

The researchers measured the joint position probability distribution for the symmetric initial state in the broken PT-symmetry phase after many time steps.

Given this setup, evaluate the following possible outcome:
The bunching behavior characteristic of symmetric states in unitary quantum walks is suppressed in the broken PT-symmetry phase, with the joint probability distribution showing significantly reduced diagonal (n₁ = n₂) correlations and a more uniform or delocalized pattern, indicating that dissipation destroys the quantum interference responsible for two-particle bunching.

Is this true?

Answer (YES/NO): NO